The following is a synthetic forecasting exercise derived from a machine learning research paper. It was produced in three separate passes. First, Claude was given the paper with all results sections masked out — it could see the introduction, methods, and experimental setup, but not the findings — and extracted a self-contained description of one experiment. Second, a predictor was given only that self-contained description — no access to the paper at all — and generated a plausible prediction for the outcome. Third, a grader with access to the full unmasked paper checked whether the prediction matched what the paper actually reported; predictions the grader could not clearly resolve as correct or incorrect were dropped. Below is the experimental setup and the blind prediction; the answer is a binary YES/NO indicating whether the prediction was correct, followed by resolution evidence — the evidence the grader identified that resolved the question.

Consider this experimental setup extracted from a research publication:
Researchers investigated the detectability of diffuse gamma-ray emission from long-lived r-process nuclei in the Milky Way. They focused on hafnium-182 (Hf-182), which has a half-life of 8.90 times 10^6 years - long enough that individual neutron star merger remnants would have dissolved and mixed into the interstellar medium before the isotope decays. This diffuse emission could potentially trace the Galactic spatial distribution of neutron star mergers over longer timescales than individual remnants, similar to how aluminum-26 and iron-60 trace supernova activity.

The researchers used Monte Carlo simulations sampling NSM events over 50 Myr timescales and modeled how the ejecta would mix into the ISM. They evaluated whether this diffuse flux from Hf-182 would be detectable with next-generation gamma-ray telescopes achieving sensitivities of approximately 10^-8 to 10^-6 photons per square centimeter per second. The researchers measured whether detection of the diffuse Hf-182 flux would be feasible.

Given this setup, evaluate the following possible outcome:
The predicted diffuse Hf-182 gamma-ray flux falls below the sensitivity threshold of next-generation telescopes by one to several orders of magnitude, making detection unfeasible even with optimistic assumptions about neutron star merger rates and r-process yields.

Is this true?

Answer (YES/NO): YES